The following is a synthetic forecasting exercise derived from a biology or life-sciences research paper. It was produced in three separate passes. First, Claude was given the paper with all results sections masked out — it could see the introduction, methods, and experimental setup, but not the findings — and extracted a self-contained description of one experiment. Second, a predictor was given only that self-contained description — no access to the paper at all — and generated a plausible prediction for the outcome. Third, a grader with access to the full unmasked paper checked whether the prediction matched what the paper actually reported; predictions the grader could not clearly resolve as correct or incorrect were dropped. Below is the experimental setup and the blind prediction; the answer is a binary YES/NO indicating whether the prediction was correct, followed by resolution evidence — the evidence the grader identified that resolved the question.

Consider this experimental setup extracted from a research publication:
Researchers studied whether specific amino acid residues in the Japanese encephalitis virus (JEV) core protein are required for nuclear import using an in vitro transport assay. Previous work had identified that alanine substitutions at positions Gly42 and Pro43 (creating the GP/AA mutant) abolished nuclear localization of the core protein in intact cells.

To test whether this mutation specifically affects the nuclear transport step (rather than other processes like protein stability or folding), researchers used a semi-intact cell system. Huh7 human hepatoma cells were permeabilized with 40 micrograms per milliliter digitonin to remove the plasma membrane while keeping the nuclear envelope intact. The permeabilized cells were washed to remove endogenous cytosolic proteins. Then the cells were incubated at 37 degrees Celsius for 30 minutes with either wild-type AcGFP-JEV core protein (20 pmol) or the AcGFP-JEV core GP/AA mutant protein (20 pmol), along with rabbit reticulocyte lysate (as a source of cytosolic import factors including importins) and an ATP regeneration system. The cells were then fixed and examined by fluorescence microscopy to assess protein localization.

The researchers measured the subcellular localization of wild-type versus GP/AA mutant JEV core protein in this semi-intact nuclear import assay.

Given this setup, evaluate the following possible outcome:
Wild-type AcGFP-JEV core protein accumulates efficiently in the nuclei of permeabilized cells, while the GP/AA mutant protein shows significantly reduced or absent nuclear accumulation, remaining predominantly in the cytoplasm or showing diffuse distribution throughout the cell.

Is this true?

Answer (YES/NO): YES